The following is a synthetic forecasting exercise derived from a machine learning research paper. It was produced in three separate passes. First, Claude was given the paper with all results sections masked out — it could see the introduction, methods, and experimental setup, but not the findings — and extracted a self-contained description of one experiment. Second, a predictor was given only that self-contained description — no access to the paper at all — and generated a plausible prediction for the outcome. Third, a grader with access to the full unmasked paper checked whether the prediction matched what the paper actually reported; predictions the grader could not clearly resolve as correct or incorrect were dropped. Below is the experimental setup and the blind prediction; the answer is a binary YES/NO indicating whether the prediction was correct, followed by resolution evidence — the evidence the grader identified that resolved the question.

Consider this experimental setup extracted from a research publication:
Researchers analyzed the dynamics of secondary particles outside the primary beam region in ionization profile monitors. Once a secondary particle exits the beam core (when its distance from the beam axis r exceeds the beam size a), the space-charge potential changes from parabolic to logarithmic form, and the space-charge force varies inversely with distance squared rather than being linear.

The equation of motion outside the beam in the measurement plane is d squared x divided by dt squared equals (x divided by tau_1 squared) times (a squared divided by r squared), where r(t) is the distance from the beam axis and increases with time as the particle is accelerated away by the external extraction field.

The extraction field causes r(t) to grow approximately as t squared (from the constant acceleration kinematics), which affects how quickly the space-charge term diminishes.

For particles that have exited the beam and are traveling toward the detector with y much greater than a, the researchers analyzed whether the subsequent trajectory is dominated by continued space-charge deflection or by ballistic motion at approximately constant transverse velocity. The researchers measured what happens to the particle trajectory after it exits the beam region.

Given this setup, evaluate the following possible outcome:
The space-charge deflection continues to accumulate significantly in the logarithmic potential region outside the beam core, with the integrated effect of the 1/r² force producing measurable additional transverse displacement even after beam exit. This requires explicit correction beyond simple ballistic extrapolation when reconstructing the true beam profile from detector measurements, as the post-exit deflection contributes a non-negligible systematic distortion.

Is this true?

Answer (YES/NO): NO